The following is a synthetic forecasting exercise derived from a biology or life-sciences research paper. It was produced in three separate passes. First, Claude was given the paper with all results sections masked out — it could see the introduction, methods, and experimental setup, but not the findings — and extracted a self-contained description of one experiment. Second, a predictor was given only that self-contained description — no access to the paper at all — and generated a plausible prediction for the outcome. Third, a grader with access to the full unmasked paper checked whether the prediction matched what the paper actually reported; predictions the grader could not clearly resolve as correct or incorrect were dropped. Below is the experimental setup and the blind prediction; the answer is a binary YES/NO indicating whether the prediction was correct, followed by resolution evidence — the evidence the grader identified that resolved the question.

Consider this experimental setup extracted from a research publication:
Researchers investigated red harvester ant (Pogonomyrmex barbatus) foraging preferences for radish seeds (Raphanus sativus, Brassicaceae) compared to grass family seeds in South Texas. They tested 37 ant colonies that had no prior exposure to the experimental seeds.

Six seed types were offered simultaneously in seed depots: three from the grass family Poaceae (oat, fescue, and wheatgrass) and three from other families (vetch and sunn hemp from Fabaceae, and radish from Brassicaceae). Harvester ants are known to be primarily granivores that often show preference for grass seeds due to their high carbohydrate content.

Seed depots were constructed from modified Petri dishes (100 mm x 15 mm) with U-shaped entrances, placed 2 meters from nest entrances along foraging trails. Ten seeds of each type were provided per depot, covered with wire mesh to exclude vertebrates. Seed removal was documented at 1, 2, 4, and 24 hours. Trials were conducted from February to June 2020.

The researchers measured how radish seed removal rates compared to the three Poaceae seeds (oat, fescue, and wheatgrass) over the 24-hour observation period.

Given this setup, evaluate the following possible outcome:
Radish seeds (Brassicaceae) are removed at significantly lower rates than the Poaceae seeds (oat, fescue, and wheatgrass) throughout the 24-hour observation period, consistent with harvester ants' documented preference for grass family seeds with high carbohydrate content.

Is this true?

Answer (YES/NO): NO